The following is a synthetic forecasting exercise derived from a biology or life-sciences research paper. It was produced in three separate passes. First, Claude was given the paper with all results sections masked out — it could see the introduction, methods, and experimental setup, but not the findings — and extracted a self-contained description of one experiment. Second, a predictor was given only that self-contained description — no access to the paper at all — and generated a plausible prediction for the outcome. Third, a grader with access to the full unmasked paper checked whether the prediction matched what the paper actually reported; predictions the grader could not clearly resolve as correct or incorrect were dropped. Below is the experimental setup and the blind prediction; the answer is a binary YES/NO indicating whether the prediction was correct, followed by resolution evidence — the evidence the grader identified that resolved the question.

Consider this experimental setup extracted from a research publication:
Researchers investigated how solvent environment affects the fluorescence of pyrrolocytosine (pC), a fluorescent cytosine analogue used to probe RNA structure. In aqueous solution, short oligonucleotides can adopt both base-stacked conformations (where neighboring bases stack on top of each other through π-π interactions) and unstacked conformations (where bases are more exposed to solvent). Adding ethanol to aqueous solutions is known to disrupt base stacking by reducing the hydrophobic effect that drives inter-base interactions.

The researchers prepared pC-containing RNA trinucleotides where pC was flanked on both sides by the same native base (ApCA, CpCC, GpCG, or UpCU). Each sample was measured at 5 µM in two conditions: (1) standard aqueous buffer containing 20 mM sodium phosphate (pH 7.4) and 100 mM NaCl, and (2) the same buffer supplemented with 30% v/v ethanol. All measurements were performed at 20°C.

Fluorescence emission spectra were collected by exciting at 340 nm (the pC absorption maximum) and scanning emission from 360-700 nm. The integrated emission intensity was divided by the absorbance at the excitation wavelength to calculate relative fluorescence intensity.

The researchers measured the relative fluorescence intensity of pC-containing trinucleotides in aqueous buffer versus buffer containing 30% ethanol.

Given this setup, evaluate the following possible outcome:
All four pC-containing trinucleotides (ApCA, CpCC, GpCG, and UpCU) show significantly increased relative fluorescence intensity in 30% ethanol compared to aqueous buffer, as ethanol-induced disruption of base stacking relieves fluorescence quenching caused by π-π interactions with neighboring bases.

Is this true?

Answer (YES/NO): NO